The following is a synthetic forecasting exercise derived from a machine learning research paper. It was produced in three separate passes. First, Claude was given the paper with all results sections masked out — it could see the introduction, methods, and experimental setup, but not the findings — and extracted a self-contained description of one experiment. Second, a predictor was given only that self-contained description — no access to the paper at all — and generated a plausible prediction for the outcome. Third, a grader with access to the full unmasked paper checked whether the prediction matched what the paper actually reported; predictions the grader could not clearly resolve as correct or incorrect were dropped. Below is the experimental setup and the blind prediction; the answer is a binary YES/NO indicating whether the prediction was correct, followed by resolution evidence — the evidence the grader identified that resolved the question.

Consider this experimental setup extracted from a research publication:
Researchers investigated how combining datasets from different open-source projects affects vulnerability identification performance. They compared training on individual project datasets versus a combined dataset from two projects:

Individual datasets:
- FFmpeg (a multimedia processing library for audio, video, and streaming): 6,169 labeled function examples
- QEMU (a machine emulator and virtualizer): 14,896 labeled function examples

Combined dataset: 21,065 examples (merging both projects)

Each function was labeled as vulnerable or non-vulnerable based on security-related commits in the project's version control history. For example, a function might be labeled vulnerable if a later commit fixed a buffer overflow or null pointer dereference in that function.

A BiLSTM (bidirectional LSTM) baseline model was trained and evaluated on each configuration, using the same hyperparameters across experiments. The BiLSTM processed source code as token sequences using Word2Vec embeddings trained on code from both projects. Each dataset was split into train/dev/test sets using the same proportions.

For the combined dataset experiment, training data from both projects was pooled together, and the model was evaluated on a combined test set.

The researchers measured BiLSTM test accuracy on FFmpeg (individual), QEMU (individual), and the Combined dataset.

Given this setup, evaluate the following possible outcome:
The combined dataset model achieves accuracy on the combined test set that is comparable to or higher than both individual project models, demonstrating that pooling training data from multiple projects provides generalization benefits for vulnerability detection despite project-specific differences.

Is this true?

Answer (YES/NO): NO